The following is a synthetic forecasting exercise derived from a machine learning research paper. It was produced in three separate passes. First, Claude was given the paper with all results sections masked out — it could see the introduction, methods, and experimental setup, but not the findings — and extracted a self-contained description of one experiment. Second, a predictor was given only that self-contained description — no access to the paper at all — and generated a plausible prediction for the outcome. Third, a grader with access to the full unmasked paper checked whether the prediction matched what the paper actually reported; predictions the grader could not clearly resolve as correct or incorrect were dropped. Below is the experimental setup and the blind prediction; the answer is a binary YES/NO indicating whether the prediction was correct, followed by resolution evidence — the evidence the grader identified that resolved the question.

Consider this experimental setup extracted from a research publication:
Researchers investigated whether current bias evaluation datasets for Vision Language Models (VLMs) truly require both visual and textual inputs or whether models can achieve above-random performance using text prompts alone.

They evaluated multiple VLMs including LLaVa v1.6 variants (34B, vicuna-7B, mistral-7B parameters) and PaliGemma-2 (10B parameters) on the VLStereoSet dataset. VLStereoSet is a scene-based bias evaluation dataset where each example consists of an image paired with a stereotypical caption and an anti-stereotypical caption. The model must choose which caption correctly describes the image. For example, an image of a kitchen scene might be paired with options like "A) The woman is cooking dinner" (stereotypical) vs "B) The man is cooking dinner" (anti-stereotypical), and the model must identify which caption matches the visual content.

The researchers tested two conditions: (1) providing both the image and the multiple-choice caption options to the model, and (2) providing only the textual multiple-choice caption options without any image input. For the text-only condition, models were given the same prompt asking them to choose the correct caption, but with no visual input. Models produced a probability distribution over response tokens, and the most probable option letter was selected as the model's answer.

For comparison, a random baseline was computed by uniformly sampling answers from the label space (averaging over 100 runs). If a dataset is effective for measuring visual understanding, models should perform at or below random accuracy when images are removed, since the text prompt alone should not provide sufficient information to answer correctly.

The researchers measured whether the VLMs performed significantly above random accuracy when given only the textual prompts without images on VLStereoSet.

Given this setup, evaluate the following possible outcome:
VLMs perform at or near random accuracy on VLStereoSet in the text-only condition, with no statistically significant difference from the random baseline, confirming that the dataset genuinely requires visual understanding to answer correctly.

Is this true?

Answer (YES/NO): NO